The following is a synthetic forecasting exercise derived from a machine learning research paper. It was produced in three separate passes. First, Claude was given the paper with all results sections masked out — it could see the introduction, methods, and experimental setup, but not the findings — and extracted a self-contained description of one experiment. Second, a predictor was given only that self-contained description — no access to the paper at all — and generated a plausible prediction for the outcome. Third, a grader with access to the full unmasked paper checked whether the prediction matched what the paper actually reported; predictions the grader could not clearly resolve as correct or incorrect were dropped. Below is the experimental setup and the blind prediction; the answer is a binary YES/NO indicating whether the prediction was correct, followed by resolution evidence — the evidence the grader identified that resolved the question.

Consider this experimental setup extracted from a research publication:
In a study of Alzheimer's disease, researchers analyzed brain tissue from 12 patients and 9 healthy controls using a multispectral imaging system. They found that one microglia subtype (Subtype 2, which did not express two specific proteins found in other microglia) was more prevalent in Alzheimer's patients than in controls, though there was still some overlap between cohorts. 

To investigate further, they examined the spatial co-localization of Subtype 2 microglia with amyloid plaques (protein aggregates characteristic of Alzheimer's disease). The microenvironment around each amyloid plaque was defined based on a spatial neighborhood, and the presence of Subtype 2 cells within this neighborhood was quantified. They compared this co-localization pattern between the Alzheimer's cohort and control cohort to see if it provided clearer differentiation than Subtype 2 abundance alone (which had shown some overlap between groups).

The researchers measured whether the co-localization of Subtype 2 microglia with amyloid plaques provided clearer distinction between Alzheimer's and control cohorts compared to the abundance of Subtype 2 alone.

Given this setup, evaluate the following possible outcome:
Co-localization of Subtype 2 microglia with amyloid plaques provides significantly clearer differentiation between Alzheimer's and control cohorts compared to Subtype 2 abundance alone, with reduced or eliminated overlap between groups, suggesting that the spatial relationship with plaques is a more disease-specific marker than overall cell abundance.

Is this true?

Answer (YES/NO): YES